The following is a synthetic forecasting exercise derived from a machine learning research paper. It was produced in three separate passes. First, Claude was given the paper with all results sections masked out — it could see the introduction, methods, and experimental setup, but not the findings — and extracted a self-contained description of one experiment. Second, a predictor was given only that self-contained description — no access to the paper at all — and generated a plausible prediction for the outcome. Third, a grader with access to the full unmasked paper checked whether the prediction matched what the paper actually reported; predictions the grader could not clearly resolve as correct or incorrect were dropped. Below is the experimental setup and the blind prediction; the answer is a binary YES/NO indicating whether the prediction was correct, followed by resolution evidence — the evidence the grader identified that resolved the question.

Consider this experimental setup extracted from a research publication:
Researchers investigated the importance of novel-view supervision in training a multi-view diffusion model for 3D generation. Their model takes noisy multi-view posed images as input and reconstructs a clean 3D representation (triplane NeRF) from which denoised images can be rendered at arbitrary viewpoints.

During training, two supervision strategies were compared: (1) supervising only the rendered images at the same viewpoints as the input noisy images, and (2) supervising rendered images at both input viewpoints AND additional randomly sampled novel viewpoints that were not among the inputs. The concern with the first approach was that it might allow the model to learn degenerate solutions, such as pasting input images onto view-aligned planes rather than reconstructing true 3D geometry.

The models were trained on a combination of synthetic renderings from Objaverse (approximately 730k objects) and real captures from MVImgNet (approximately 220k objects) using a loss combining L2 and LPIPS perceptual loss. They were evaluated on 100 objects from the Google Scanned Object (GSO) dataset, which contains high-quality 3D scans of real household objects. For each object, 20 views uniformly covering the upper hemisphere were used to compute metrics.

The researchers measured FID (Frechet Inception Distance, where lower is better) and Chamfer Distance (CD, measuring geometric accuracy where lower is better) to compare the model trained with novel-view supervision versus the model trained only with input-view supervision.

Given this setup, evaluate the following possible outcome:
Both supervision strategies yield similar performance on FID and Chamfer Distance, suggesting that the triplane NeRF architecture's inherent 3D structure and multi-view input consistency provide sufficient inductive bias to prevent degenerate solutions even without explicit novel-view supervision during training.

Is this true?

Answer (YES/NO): NO